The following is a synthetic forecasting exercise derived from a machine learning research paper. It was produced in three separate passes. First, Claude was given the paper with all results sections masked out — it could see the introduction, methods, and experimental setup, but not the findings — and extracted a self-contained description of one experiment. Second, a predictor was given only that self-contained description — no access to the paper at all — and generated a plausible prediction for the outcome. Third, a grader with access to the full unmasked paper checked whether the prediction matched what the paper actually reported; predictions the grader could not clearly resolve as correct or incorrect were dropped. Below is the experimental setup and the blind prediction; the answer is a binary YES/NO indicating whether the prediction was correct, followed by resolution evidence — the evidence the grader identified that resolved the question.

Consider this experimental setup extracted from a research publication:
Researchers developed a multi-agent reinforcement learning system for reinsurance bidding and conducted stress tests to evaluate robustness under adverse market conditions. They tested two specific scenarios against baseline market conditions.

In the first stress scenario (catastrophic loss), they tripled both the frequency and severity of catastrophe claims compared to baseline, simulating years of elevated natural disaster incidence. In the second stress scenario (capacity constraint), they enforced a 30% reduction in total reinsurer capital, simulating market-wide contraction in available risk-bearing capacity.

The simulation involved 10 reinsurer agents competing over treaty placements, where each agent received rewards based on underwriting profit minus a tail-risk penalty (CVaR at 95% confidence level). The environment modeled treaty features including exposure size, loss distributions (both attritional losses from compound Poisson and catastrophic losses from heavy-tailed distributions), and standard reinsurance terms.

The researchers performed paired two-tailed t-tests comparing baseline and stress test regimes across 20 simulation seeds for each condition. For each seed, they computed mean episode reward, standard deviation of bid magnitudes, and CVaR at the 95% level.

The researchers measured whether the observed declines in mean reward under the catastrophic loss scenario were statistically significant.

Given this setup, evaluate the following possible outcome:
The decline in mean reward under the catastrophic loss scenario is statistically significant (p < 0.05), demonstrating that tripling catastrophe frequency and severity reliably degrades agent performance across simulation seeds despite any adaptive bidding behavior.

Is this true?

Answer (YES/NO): YES